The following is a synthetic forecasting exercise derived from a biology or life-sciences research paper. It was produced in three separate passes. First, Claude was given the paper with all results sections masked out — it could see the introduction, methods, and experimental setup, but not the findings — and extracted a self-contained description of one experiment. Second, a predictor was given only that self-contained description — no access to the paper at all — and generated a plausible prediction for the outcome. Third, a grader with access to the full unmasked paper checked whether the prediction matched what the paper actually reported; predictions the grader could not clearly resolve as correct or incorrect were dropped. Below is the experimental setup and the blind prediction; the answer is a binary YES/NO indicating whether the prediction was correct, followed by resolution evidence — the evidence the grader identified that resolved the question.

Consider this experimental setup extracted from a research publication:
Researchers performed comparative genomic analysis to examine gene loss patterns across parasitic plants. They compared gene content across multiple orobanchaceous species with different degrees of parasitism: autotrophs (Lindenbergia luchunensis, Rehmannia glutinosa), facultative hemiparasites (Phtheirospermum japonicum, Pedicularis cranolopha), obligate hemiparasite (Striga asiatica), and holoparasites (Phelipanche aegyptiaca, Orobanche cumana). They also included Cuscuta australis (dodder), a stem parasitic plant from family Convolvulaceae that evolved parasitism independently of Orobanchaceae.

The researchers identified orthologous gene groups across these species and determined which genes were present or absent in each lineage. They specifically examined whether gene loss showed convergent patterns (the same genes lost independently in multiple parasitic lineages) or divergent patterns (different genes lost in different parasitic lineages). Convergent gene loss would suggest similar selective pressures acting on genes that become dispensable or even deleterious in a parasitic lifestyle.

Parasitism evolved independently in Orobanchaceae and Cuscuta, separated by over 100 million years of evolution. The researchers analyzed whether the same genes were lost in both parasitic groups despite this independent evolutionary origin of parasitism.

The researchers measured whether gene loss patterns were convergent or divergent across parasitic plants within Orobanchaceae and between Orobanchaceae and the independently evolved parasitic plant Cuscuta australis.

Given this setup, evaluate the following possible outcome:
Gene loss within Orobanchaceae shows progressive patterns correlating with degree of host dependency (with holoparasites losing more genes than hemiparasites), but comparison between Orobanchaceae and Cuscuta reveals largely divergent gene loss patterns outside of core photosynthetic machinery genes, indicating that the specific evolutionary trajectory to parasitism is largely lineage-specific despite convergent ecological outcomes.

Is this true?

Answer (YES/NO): NO